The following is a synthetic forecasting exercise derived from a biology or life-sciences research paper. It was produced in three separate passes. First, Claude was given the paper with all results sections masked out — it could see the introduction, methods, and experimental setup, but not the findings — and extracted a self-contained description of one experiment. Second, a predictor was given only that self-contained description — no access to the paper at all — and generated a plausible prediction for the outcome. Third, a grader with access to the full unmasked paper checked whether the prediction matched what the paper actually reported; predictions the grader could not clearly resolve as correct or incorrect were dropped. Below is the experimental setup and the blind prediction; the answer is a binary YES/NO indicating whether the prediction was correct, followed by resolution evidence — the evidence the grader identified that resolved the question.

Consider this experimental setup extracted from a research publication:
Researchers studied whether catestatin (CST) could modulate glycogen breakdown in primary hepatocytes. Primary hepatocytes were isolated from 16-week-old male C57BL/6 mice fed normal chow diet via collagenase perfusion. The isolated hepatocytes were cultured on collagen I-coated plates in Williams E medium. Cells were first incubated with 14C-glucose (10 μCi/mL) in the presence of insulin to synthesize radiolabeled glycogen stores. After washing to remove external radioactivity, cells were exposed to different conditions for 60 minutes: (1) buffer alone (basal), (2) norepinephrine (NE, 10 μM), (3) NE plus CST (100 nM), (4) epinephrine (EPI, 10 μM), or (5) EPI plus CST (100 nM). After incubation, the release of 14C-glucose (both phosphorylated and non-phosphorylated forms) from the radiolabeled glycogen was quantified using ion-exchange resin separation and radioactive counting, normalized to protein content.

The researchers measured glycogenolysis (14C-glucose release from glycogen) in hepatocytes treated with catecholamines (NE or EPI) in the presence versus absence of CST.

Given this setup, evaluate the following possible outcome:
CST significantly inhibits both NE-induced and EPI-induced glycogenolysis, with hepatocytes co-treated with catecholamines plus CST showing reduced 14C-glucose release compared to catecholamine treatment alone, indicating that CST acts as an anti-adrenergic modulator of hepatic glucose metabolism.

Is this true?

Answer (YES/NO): YES